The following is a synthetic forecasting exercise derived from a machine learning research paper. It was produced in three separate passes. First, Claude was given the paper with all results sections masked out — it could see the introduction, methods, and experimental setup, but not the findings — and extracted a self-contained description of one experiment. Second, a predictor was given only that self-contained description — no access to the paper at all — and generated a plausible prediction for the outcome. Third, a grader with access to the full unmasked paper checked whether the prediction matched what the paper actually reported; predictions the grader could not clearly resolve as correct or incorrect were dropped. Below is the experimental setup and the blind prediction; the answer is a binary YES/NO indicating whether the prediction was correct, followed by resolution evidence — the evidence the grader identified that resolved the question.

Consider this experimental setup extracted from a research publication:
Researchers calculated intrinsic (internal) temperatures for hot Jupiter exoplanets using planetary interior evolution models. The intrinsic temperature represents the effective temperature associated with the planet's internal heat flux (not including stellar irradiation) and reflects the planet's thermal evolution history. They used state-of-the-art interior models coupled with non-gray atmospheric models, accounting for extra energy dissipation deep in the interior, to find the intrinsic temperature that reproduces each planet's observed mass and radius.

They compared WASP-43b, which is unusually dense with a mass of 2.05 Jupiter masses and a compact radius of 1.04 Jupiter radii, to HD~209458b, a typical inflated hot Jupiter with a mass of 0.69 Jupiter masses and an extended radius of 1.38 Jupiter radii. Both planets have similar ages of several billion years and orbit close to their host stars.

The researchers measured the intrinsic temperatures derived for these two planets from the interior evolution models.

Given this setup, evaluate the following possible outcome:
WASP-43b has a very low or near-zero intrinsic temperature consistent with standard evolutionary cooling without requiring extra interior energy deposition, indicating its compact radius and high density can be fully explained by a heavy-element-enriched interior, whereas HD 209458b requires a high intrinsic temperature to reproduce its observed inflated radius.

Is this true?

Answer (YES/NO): NO